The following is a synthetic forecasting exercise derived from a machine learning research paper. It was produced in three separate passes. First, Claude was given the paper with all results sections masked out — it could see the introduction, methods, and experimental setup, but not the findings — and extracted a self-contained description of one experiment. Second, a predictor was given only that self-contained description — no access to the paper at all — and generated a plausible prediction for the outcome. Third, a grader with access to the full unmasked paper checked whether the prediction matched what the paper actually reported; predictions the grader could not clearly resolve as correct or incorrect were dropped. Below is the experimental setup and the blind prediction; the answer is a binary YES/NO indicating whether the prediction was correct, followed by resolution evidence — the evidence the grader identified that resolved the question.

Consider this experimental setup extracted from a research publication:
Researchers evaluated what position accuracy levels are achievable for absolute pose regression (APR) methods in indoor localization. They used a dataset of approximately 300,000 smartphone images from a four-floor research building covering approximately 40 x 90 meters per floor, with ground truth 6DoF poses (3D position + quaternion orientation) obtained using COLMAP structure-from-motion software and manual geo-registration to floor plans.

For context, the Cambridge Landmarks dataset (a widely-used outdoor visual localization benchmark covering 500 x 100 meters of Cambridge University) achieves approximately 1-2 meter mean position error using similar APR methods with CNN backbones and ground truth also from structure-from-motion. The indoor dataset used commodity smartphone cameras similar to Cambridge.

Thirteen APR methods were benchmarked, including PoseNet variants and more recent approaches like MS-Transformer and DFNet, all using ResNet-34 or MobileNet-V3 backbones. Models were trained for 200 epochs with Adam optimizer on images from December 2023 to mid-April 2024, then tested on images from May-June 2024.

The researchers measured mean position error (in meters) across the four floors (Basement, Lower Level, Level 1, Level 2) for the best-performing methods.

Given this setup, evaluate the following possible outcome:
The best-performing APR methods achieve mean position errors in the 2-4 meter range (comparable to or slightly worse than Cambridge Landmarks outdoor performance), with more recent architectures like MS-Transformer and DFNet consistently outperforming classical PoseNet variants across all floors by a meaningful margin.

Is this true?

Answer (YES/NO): NO